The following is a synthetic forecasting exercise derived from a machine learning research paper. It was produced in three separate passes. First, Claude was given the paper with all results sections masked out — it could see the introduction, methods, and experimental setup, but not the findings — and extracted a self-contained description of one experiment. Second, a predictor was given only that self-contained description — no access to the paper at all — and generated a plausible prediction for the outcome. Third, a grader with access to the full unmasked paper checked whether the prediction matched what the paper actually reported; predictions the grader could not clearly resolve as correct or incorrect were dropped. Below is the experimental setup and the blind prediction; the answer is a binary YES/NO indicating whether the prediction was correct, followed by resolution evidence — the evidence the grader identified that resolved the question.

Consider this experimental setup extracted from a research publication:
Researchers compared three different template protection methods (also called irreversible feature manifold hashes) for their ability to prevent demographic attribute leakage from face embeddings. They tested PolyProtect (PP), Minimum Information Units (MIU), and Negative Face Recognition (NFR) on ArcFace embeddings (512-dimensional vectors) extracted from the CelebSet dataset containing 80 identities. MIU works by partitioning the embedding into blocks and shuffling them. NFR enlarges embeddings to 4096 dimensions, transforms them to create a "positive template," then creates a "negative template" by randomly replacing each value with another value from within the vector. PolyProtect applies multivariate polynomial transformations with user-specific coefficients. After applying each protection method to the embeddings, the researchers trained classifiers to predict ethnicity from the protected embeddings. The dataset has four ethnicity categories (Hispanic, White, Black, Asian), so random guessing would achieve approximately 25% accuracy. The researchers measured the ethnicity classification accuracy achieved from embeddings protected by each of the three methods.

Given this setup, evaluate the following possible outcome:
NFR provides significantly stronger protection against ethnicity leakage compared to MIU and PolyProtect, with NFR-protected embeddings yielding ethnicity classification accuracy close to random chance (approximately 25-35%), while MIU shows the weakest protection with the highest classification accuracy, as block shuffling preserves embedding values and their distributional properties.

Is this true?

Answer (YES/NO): NO